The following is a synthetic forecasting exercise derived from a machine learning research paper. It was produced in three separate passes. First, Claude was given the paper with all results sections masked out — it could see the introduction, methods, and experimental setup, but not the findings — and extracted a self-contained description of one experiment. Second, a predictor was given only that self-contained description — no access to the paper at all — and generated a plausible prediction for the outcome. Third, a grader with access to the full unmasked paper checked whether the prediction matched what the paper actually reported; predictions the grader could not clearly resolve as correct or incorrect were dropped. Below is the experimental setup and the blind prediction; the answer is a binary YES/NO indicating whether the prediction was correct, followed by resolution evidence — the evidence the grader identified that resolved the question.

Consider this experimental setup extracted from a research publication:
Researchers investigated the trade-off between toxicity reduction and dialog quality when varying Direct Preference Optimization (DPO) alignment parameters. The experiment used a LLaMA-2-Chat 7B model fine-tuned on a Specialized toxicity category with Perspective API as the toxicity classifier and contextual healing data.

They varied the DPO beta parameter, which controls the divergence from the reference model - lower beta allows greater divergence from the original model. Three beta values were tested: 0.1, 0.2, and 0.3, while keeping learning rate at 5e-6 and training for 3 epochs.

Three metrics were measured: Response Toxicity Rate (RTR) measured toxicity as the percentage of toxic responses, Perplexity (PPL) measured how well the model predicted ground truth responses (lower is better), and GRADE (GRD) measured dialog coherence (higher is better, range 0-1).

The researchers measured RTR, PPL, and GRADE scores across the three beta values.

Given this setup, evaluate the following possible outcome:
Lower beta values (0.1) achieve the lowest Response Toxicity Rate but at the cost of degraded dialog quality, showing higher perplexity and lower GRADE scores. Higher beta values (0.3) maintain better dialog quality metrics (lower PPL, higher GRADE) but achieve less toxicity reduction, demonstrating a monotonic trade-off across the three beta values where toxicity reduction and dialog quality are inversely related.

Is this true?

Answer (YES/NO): NO